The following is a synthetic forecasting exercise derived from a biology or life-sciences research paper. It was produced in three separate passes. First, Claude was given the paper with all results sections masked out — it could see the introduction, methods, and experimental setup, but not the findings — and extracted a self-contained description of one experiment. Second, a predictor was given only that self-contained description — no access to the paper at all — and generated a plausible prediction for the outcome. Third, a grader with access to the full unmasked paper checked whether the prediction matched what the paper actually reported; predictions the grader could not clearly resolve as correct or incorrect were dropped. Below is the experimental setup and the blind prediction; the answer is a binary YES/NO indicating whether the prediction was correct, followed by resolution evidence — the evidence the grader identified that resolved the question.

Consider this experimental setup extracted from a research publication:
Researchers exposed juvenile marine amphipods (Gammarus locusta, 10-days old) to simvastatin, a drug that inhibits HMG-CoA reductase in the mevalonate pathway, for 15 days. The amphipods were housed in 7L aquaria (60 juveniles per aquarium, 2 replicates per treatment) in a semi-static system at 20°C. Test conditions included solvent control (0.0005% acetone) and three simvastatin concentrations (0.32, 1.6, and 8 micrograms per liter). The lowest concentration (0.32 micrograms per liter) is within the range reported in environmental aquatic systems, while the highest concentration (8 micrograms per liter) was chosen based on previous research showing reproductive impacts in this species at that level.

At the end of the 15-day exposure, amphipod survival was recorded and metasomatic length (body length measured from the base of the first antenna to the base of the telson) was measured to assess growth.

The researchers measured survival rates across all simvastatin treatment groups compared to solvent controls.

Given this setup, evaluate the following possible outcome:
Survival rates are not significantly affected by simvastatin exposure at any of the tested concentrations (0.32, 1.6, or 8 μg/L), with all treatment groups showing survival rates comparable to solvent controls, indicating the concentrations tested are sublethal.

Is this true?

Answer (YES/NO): YES